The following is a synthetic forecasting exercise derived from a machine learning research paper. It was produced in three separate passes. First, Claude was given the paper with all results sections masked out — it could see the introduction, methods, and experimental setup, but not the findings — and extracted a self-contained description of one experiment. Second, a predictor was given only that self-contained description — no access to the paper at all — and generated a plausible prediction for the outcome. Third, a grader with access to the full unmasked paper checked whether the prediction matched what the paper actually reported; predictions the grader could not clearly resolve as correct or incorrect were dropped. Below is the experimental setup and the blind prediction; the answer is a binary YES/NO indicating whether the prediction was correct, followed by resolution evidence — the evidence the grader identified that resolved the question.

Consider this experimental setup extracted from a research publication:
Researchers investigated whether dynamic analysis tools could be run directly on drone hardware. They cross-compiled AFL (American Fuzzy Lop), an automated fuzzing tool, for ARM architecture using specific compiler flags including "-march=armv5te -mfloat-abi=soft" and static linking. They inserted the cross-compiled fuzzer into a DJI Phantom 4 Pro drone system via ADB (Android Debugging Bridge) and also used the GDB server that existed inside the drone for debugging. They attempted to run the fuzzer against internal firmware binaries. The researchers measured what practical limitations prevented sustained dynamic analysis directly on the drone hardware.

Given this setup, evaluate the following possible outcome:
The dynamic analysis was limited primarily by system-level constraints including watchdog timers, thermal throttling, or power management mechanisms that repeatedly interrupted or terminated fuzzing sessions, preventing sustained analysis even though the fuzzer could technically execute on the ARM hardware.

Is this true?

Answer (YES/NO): NO